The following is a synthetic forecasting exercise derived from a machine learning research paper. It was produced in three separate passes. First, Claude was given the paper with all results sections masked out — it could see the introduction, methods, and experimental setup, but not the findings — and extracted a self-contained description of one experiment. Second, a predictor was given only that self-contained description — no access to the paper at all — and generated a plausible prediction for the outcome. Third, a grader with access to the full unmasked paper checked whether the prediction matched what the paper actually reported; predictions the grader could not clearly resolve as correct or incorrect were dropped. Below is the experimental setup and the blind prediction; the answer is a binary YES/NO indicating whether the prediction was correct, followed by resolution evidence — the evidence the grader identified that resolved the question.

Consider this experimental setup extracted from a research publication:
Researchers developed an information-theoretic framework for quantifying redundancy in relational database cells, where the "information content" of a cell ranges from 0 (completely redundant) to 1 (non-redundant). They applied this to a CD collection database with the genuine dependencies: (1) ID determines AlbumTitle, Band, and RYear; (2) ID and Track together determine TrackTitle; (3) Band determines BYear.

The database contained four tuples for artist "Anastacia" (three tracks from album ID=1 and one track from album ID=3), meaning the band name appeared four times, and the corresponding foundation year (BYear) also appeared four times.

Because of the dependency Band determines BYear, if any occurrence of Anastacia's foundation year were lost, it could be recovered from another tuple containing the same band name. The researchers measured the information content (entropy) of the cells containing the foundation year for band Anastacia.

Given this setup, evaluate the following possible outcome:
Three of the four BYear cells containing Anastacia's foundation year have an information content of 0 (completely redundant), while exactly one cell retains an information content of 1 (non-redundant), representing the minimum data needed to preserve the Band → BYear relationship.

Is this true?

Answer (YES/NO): NO